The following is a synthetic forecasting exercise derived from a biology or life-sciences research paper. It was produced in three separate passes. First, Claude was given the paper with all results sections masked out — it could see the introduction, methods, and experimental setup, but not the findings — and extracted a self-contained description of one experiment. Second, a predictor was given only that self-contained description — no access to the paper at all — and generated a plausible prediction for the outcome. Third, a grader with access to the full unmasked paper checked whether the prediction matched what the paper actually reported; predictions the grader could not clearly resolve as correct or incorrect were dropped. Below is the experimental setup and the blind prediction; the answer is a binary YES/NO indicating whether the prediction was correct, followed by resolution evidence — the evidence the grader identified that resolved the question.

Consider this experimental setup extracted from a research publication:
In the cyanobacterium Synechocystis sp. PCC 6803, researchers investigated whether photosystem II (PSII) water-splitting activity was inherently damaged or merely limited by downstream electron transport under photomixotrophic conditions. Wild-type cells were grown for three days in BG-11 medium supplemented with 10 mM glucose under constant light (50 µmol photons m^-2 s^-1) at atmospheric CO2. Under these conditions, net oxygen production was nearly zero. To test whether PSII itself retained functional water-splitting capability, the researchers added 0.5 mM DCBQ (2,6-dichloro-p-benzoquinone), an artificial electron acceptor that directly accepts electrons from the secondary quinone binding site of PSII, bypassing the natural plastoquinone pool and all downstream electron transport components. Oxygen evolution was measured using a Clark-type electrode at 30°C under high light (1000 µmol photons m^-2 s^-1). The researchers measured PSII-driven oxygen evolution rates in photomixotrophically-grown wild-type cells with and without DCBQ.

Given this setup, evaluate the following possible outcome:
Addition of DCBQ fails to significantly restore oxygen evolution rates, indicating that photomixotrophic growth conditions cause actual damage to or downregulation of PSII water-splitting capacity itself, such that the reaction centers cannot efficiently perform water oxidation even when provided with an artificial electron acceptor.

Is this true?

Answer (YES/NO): NO